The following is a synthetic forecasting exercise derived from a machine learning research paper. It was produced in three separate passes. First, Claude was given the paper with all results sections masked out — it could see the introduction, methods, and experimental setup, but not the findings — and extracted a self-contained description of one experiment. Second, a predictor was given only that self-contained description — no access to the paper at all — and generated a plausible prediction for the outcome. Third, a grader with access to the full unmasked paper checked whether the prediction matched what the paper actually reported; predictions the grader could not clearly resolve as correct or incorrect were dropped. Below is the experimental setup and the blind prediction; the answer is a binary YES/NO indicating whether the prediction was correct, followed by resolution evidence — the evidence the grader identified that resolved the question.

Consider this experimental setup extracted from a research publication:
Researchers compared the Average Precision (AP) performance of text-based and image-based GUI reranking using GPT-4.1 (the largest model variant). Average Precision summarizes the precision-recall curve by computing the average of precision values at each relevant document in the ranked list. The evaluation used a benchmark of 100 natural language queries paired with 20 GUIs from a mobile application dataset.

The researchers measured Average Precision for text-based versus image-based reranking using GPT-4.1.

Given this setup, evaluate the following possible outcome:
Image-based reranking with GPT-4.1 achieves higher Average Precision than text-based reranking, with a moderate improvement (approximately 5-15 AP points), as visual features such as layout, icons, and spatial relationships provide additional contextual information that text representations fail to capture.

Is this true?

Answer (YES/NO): NO